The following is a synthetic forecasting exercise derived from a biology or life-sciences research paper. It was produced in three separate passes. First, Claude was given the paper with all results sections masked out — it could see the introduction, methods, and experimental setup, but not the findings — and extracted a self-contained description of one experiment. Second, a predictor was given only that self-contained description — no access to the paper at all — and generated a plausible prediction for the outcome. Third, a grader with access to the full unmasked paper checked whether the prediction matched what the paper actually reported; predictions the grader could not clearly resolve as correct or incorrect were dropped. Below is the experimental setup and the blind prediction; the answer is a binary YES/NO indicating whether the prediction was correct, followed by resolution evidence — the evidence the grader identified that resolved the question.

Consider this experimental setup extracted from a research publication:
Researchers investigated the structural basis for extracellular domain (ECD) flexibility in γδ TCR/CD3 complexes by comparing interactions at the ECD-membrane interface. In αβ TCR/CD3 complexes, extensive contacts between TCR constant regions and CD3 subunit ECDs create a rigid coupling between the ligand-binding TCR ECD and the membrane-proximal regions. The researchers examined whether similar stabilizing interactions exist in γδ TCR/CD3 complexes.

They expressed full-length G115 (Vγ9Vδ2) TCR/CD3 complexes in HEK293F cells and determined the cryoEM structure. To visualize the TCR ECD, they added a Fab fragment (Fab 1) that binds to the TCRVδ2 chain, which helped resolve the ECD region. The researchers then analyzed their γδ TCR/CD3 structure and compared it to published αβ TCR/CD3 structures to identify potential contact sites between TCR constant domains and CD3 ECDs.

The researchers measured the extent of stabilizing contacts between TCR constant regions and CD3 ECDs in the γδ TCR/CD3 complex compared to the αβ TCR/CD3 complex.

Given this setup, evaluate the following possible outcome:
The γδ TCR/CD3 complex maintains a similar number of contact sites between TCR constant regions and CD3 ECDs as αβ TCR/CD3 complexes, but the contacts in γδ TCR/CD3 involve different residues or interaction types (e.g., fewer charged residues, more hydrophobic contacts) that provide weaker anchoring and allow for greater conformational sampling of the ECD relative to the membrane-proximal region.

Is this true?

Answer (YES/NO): NO